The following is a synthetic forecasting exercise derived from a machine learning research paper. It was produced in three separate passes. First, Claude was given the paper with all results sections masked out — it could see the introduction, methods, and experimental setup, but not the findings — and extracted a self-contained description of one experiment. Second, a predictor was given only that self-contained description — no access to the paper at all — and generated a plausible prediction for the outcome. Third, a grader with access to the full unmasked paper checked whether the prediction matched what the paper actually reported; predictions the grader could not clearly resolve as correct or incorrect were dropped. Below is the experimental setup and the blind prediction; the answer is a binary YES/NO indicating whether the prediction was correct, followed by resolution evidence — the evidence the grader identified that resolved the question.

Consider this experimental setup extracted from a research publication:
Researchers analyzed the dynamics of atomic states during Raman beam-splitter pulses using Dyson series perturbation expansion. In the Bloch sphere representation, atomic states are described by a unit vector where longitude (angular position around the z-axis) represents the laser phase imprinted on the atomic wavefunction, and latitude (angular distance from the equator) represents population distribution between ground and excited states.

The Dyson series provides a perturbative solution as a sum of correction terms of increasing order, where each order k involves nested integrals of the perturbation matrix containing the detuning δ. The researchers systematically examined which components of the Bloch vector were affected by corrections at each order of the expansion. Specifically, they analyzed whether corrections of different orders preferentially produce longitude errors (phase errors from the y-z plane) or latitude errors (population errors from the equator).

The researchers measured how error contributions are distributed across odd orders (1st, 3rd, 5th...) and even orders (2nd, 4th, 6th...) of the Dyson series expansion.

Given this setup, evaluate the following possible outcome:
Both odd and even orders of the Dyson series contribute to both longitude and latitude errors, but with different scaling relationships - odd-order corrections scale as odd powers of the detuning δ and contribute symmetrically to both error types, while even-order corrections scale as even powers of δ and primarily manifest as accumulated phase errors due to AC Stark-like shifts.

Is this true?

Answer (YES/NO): NO